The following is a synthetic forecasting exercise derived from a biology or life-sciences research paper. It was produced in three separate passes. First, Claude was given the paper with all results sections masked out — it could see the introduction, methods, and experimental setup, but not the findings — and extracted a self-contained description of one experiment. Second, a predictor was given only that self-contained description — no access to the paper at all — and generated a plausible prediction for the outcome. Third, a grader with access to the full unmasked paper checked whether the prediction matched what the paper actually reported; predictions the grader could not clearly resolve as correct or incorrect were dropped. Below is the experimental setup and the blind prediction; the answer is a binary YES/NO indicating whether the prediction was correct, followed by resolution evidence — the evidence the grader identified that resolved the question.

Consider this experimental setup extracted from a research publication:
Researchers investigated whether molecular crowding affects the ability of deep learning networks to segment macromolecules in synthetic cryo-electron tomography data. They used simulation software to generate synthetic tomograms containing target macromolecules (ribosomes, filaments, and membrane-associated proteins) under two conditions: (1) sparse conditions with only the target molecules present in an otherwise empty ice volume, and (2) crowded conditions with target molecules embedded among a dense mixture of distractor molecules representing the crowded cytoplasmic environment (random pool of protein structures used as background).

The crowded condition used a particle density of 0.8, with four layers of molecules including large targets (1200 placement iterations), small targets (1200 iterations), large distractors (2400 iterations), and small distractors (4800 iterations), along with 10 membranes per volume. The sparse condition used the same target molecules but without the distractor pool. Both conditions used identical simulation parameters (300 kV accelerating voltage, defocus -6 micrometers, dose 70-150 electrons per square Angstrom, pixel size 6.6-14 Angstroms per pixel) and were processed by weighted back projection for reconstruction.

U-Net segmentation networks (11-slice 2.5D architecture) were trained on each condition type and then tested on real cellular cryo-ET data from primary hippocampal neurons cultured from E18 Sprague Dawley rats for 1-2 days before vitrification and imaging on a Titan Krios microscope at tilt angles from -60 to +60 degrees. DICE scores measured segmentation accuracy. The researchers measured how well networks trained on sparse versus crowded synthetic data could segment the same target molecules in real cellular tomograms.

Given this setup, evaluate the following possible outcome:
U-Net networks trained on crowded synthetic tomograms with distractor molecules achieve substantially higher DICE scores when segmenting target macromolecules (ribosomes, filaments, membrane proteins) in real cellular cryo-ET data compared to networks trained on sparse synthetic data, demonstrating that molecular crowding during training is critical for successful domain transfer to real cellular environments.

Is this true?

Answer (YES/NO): YES